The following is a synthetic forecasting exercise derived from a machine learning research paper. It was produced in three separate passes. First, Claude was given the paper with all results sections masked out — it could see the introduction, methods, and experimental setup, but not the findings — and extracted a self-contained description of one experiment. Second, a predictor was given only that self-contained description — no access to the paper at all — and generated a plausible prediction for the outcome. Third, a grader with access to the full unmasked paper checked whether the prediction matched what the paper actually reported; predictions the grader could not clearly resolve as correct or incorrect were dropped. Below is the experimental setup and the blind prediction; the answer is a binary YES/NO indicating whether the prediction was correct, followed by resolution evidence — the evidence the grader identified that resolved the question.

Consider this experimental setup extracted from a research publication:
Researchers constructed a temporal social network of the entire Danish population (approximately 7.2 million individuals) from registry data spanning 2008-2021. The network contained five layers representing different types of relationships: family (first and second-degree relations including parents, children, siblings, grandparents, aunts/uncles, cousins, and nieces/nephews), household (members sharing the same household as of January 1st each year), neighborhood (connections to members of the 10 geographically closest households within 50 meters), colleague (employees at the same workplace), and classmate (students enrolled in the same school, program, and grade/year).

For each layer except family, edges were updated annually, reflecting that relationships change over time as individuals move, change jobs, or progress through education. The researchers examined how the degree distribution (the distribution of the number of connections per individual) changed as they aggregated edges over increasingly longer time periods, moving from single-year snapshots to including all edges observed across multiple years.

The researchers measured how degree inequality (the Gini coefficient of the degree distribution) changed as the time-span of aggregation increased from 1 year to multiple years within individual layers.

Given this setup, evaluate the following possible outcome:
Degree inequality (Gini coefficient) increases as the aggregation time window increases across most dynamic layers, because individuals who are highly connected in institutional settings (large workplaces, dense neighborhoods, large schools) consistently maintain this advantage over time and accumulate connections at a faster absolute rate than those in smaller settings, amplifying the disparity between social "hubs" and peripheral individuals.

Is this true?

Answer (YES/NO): YES